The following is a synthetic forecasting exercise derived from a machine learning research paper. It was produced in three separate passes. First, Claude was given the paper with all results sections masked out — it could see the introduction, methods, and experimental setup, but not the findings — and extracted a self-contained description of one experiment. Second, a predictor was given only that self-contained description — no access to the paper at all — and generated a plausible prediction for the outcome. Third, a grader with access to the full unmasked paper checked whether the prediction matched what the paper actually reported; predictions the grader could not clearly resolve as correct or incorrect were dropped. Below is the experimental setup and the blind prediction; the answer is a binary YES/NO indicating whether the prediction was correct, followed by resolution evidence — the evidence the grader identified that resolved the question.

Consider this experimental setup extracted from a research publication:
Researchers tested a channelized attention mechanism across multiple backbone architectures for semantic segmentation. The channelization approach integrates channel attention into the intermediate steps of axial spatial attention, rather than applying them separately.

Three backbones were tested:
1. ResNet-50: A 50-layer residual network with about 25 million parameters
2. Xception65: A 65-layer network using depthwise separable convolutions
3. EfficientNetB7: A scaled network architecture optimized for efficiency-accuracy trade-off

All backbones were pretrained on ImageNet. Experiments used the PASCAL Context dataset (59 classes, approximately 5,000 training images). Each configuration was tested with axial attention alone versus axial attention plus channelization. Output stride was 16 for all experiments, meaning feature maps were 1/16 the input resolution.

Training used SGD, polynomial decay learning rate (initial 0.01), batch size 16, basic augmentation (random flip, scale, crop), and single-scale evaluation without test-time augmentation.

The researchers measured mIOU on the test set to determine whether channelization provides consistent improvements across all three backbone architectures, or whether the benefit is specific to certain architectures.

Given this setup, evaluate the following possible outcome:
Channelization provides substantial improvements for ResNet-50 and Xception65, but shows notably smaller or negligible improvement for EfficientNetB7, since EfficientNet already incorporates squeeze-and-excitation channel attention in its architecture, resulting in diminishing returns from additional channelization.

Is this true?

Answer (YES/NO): NO